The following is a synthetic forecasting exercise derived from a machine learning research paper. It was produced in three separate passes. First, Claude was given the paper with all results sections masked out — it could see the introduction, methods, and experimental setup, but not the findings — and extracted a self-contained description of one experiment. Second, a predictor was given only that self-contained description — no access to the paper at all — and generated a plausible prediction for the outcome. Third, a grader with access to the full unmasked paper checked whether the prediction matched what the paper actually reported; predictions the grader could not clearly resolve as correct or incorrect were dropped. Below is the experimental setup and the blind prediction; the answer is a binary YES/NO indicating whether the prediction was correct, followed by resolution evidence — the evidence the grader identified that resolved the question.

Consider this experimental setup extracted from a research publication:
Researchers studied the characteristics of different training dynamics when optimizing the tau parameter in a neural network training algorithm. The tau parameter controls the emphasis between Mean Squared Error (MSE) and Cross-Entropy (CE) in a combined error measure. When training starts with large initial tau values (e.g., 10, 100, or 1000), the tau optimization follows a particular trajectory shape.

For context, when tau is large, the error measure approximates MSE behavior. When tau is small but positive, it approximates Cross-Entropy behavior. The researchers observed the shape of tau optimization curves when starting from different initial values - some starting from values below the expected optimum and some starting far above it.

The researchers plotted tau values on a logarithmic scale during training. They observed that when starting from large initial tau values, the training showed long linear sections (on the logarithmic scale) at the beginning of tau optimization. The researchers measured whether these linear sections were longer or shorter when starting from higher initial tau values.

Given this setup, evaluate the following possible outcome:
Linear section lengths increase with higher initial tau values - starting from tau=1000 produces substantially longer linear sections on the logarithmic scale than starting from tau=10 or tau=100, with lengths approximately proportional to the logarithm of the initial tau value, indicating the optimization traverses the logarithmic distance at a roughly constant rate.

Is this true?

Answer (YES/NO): NO